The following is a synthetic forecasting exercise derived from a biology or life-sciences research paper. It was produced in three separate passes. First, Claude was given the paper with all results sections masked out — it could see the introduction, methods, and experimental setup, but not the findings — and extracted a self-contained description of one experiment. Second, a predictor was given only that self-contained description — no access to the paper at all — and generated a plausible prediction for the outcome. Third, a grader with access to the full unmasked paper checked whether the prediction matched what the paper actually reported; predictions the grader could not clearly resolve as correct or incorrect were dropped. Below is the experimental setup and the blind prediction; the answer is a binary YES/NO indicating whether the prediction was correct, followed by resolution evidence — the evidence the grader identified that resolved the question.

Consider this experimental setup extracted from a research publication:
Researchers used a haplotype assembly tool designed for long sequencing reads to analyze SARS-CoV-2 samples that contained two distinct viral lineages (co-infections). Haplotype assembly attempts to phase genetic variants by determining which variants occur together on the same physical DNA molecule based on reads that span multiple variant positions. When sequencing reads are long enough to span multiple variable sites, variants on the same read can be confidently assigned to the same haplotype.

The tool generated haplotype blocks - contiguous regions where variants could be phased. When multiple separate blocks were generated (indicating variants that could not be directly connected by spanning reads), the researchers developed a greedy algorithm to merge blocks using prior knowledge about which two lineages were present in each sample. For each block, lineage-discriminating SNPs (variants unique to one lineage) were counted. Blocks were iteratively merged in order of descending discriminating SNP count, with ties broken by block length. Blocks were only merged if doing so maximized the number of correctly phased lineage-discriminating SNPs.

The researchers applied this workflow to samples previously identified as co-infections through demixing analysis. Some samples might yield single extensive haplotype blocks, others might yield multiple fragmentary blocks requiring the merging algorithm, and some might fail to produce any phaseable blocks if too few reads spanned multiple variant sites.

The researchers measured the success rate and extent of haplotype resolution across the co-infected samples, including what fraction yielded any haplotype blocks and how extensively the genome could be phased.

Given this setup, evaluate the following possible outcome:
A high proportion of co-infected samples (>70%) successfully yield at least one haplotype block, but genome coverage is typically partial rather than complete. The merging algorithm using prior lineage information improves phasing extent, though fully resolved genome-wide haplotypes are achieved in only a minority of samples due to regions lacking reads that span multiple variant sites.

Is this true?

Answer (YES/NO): YES